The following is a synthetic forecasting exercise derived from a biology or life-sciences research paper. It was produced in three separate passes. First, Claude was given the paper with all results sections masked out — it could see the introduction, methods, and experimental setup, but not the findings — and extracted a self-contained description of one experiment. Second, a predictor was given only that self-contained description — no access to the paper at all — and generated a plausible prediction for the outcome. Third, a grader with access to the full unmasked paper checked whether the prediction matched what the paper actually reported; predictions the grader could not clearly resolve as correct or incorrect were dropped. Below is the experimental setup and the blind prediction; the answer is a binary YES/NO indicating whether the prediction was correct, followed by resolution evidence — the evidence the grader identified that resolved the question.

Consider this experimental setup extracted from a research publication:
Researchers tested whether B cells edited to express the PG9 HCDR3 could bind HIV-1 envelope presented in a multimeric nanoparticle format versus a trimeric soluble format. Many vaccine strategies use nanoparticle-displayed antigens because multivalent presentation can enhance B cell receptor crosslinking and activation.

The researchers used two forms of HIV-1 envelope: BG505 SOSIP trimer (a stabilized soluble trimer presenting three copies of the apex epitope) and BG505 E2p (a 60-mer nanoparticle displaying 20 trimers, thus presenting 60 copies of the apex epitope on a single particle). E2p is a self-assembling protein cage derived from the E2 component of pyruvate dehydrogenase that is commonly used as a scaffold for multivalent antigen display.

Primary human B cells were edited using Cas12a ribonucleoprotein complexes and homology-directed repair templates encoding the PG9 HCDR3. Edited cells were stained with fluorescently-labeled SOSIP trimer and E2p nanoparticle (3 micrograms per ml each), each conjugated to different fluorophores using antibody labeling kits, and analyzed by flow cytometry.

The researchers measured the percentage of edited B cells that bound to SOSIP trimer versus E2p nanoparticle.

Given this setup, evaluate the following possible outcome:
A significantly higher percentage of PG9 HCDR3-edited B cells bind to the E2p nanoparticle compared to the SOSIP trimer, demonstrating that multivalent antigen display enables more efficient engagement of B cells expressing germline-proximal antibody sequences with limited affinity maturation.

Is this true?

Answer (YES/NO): NO